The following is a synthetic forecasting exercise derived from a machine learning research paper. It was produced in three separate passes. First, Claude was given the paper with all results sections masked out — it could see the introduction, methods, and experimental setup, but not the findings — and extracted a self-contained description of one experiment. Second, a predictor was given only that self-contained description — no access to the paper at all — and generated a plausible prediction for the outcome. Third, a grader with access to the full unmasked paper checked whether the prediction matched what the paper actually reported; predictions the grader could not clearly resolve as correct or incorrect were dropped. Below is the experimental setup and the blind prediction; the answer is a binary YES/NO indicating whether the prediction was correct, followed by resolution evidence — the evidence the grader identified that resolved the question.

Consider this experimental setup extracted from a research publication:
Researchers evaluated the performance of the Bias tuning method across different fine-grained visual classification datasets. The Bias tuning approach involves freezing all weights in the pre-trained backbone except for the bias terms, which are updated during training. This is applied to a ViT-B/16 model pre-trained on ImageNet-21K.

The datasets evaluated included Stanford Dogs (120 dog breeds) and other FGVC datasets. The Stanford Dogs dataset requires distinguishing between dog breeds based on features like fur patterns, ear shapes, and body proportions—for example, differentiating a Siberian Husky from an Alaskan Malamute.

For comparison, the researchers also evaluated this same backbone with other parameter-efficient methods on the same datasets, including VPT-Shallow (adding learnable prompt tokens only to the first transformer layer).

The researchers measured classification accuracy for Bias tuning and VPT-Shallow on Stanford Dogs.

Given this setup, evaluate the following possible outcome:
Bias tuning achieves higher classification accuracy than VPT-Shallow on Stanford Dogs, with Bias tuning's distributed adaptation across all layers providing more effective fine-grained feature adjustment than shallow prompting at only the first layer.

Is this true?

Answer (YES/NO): YES